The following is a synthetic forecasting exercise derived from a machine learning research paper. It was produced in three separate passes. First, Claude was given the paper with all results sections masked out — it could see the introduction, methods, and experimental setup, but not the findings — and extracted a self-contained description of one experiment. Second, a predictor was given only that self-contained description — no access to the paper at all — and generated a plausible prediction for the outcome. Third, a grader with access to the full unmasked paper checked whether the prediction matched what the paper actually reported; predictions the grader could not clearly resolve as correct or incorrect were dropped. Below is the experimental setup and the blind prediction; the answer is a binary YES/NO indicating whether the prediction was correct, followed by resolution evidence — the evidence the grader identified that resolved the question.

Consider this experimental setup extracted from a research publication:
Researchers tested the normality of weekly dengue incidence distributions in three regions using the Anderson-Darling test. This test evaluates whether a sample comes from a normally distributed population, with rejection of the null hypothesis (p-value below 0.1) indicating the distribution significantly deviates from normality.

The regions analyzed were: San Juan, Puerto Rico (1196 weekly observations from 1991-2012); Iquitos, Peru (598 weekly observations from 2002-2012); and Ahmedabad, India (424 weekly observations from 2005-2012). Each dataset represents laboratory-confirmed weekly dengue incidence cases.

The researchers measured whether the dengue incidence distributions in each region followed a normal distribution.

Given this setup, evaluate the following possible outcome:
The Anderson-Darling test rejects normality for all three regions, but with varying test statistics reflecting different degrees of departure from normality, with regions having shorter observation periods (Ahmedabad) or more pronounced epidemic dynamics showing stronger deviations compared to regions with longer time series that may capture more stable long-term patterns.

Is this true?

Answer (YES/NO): NO